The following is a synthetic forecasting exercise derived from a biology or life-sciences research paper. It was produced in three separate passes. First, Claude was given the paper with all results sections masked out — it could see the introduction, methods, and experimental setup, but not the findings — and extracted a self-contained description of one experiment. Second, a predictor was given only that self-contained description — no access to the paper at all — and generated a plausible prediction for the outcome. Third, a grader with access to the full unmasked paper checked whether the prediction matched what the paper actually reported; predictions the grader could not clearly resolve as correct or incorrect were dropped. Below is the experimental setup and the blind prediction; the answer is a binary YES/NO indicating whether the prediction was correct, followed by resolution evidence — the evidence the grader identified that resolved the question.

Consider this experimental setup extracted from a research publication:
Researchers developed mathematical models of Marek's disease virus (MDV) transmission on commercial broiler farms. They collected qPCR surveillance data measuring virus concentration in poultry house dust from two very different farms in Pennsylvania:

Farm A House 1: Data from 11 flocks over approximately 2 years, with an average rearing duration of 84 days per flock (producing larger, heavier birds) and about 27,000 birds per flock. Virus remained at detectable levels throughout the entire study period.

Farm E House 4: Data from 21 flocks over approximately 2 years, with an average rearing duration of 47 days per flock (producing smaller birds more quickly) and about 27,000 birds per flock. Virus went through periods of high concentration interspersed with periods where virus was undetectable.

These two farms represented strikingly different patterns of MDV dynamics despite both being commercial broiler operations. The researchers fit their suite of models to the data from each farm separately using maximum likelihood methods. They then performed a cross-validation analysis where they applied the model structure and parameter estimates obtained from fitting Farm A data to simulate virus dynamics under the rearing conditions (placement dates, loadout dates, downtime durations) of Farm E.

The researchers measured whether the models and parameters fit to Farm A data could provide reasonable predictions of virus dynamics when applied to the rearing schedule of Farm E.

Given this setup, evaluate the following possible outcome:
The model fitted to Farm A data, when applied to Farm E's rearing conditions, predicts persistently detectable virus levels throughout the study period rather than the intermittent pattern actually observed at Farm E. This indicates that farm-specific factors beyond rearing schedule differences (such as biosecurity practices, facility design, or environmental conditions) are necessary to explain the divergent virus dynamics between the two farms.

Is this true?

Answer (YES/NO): YES